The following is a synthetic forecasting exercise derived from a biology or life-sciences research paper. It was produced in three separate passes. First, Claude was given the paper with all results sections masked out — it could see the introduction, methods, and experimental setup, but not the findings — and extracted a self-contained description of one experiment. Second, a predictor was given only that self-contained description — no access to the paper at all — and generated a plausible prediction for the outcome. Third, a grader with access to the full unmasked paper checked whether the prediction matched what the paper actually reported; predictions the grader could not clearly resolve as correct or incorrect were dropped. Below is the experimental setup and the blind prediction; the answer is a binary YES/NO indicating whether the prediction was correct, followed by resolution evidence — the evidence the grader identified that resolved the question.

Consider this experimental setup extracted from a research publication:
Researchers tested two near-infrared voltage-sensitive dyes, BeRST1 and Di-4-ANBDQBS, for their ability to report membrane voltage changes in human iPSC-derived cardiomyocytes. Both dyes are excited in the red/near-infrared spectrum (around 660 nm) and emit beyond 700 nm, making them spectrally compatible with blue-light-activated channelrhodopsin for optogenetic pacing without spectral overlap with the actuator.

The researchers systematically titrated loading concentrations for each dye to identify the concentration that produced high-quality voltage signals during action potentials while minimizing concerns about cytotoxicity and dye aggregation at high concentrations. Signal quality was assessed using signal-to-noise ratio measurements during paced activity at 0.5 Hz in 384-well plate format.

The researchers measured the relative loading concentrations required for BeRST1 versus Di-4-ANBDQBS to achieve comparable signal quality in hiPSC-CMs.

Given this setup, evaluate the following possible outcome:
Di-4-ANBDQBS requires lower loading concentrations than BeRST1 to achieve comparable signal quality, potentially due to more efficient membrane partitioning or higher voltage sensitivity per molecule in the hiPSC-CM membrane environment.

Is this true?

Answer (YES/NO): NO